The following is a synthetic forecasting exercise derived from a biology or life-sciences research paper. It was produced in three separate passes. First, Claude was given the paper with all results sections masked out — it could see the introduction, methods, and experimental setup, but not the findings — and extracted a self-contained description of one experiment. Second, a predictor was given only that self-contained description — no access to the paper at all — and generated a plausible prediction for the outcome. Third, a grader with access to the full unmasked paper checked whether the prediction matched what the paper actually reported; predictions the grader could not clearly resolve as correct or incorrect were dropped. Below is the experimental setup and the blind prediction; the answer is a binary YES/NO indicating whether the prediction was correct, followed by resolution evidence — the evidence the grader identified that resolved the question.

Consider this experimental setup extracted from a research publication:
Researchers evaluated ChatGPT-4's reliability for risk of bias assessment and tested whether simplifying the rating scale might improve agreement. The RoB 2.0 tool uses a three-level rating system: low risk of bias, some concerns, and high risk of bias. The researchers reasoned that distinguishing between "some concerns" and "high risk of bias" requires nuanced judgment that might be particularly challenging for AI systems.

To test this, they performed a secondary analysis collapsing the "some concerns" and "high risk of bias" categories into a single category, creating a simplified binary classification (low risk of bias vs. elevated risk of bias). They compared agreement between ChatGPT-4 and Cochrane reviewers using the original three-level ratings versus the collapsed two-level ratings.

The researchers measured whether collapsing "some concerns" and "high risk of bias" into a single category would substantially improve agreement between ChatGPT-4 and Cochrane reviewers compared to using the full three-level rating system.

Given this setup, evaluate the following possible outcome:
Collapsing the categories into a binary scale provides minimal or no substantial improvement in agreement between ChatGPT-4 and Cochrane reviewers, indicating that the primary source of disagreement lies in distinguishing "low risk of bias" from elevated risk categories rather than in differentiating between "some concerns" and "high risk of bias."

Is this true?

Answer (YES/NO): YES